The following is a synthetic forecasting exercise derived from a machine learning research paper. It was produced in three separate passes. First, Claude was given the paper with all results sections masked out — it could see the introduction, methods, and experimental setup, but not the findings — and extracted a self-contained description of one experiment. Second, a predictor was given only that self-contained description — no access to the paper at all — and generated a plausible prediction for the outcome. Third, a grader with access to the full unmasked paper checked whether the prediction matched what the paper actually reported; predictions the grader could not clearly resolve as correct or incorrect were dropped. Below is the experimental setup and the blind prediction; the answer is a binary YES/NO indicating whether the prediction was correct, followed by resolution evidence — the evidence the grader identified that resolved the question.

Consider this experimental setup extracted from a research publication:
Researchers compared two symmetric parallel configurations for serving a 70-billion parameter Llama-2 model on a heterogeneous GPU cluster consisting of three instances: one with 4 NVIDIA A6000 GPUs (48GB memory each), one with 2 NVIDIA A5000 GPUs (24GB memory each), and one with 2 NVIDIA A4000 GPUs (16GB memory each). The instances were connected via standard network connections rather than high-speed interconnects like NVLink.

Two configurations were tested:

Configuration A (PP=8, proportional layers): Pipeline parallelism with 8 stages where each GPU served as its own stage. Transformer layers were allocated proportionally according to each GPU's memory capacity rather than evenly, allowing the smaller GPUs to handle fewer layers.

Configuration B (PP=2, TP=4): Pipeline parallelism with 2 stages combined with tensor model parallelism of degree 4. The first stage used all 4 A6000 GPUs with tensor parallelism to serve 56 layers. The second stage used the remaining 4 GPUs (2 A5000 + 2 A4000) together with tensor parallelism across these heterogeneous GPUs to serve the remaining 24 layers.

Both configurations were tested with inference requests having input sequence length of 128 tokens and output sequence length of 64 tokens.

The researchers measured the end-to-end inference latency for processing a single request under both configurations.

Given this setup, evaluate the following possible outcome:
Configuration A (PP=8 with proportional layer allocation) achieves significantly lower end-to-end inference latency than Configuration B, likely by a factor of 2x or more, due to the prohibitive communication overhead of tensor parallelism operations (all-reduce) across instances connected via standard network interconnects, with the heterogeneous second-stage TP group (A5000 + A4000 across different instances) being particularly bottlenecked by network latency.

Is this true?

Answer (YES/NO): YES